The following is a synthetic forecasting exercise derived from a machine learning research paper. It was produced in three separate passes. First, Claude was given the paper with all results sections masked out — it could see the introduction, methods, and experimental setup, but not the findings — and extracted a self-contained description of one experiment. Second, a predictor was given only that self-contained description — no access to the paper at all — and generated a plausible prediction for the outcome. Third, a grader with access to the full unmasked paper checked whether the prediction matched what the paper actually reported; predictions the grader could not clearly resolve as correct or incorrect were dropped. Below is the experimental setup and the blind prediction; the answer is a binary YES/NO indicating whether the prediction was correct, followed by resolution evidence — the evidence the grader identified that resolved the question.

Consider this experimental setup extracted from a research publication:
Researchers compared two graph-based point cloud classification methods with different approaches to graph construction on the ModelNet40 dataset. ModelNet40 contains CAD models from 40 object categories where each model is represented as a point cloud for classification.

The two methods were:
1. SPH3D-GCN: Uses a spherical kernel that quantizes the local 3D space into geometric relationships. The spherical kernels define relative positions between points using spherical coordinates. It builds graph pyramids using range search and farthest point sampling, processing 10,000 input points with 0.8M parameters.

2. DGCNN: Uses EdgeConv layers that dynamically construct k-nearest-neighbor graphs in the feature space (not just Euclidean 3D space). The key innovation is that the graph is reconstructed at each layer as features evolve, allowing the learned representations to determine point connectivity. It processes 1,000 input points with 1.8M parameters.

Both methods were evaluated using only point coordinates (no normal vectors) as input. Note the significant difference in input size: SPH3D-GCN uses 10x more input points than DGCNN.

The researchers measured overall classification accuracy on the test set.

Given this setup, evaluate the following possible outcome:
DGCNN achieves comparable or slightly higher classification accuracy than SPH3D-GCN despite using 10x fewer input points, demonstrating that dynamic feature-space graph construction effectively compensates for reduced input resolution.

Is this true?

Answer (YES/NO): YES